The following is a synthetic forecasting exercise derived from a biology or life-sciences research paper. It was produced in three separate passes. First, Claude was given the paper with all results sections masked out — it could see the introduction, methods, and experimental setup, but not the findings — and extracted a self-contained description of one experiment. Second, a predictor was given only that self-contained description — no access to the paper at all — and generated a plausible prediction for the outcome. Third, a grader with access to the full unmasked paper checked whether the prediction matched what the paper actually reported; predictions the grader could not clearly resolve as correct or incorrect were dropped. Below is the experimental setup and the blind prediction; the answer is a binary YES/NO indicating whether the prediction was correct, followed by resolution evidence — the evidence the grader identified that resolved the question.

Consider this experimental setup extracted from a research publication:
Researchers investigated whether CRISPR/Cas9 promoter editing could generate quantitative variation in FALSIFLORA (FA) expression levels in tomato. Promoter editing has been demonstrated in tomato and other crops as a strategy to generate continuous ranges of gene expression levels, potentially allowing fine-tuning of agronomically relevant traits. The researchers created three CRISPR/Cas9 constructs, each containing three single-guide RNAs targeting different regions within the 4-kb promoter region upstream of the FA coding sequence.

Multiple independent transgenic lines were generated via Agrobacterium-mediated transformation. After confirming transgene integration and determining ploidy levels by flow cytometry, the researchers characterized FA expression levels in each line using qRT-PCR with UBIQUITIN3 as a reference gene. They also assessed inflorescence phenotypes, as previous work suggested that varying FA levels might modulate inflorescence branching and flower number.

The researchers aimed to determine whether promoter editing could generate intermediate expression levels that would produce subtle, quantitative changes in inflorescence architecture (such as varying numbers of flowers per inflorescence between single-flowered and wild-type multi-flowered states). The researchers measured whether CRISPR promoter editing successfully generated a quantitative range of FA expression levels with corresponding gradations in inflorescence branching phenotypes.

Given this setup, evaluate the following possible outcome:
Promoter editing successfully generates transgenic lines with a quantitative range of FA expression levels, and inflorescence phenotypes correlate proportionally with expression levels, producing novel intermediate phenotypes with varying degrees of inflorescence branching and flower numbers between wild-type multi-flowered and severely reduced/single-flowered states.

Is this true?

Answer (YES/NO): NO